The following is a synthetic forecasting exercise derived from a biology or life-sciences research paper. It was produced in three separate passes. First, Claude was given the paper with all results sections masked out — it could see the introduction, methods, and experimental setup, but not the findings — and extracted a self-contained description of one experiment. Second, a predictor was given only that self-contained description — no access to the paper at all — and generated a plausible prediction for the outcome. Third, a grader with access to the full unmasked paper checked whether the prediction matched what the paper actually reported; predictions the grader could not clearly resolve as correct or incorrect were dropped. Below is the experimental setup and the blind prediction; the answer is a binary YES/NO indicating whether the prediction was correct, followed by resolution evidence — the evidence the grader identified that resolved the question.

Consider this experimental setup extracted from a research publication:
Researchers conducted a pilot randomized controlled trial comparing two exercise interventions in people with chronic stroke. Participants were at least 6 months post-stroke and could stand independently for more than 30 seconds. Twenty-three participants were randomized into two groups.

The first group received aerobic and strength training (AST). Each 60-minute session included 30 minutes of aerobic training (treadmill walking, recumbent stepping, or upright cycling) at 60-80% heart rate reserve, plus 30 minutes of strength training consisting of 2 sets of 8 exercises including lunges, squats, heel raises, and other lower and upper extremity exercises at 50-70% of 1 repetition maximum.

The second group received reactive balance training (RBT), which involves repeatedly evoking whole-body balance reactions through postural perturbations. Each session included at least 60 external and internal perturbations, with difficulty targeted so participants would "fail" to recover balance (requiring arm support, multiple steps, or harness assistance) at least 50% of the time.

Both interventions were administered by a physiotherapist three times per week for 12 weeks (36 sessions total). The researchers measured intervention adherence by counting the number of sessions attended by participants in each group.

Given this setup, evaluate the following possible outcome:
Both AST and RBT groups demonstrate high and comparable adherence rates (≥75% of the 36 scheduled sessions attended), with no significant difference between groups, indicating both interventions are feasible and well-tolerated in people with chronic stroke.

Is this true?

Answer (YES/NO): NO